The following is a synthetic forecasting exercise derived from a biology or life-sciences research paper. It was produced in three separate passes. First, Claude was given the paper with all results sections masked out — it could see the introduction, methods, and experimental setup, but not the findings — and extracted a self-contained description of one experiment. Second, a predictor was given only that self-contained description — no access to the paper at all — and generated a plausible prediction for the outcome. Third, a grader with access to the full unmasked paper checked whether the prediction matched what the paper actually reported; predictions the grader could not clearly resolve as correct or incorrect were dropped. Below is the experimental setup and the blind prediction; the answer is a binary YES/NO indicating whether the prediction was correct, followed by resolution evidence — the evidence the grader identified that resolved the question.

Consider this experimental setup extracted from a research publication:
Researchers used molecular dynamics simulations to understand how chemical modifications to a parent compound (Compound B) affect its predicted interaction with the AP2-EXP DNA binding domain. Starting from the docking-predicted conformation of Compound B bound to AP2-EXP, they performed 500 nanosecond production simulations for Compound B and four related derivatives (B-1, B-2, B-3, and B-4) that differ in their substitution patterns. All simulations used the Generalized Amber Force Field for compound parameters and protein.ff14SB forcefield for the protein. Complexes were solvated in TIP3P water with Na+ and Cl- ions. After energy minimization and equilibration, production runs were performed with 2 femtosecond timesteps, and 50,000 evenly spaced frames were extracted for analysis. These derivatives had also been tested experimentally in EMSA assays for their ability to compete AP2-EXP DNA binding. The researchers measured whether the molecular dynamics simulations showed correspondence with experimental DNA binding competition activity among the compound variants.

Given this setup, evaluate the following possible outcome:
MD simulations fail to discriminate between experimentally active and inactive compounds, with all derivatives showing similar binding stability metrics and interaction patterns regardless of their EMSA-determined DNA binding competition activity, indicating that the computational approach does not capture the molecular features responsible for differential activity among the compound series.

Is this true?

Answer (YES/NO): NO